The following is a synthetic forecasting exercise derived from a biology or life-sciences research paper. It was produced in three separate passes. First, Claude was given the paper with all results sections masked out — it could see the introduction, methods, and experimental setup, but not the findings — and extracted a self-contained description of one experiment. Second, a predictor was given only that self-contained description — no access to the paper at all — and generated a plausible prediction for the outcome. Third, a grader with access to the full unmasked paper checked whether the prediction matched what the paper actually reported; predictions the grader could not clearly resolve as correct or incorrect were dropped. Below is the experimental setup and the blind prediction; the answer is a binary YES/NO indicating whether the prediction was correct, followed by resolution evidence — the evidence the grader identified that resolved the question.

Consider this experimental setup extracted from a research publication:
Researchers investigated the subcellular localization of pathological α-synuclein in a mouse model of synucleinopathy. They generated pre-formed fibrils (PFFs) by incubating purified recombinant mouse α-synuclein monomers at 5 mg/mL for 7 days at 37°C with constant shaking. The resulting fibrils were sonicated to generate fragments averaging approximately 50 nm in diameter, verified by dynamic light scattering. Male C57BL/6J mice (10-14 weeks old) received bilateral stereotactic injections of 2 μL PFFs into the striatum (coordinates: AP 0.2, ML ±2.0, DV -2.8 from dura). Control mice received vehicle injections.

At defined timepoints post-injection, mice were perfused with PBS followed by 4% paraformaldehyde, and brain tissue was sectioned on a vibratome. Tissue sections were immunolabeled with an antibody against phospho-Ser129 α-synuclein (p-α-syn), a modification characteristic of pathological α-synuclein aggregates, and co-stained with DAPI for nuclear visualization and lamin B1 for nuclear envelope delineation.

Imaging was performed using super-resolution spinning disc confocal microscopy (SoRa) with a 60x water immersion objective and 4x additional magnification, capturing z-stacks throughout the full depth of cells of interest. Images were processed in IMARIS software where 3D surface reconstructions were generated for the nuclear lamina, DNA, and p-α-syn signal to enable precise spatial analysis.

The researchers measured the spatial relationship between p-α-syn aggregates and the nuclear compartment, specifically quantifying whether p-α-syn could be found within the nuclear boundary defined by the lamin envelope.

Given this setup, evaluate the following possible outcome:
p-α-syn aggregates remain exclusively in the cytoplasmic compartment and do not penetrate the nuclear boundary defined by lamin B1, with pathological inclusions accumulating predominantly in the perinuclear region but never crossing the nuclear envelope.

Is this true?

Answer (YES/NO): NO